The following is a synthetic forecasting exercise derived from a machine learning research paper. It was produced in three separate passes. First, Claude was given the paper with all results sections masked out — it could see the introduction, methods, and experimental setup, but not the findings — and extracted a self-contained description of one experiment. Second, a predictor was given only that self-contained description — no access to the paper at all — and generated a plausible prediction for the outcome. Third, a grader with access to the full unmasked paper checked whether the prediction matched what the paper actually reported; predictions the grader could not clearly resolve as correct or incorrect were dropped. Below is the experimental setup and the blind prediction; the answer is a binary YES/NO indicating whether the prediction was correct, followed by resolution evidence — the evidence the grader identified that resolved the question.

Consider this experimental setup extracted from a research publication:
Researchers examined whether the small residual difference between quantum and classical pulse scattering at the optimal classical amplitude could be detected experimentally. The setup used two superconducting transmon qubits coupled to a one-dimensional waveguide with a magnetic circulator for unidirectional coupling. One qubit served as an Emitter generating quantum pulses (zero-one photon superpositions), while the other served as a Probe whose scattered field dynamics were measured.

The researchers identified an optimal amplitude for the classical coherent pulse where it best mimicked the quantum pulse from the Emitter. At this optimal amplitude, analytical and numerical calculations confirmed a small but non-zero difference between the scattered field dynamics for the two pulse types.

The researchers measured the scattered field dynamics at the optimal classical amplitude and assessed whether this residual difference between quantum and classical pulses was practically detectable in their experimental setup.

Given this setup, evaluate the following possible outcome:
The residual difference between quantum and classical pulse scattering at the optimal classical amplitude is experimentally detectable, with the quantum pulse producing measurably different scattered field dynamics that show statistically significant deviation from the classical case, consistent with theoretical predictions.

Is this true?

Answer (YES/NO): NO